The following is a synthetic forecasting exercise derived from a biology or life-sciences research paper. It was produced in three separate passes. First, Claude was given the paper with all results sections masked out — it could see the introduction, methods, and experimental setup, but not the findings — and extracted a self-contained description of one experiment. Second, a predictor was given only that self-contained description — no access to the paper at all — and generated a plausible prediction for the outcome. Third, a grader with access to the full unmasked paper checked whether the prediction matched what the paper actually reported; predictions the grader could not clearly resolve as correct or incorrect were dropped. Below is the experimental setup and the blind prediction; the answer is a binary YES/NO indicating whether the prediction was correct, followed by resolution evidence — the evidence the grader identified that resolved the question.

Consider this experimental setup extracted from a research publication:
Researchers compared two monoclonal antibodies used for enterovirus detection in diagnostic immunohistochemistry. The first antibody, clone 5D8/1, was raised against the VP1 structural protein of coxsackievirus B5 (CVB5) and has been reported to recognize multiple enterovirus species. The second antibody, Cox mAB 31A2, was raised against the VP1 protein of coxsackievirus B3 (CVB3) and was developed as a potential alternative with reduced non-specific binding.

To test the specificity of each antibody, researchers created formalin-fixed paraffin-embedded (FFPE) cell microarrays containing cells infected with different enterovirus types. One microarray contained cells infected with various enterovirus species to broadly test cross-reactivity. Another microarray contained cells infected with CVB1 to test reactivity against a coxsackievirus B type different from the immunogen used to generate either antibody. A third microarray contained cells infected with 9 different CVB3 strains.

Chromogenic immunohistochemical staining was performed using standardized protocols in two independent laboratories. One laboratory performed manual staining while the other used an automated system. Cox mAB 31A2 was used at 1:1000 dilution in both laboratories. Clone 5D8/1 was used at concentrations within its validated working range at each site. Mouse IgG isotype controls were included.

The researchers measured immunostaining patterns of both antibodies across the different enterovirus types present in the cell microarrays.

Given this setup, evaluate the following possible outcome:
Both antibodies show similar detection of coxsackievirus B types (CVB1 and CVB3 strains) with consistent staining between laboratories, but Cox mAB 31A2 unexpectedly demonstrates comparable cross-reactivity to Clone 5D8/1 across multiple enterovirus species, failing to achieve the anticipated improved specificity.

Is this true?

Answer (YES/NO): NO